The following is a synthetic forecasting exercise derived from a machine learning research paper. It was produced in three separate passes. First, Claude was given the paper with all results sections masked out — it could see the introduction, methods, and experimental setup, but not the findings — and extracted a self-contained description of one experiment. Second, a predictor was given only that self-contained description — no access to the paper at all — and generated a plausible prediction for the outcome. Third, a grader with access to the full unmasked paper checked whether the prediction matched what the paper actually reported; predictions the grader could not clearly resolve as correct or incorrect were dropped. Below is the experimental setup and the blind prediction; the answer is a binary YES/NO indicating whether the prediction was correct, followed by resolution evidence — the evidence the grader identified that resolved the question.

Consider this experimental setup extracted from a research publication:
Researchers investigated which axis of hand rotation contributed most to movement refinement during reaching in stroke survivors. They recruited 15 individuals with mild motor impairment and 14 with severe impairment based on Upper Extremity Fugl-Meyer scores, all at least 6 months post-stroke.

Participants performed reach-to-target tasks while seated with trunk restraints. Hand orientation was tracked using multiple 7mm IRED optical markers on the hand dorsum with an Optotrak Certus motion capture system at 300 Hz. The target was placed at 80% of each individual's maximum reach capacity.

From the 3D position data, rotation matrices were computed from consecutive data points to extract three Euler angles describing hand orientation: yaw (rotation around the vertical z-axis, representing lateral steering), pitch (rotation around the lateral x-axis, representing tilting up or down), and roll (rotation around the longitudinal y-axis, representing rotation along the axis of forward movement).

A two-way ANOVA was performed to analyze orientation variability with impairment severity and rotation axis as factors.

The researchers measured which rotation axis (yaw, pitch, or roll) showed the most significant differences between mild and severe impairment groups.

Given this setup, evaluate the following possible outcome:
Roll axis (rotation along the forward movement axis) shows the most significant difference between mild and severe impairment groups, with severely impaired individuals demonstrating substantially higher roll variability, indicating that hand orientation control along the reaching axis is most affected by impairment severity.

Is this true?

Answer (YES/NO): NO